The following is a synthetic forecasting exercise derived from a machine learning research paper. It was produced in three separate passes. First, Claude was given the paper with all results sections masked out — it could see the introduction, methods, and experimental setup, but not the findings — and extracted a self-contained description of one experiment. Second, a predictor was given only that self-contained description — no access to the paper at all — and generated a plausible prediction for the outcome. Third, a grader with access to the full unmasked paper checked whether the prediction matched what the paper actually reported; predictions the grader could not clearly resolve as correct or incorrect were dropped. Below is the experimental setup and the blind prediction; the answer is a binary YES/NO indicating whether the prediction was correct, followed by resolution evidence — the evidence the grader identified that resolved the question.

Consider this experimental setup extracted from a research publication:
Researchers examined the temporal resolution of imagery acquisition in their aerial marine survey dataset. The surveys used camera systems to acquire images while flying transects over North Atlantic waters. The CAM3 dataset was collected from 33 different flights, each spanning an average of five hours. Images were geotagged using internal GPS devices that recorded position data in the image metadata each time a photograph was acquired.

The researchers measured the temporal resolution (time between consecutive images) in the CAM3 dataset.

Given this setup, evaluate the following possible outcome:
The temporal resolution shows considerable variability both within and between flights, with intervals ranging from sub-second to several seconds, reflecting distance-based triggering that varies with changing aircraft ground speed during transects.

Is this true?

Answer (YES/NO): NO